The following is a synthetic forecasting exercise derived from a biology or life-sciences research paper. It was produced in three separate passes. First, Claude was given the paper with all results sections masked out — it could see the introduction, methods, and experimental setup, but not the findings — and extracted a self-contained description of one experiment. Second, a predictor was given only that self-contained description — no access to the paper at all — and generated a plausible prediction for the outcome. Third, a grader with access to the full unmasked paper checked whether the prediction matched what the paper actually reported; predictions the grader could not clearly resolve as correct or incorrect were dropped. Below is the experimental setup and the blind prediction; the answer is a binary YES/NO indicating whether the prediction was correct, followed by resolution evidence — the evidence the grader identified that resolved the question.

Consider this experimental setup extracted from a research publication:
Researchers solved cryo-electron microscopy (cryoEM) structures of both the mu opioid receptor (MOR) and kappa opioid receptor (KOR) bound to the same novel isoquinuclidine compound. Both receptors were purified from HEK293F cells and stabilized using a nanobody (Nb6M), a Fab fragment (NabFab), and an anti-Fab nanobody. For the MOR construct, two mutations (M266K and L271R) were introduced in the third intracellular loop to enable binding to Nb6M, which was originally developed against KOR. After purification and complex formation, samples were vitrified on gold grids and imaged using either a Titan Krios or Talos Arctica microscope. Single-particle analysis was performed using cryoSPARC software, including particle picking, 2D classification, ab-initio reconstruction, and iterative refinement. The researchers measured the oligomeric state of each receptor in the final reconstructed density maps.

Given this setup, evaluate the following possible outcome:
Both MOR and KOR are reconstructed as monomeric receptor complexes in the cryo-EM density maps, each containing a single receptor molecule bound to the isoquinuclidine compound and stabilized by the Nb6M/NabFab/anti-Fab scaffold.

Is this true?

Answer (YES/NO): NO